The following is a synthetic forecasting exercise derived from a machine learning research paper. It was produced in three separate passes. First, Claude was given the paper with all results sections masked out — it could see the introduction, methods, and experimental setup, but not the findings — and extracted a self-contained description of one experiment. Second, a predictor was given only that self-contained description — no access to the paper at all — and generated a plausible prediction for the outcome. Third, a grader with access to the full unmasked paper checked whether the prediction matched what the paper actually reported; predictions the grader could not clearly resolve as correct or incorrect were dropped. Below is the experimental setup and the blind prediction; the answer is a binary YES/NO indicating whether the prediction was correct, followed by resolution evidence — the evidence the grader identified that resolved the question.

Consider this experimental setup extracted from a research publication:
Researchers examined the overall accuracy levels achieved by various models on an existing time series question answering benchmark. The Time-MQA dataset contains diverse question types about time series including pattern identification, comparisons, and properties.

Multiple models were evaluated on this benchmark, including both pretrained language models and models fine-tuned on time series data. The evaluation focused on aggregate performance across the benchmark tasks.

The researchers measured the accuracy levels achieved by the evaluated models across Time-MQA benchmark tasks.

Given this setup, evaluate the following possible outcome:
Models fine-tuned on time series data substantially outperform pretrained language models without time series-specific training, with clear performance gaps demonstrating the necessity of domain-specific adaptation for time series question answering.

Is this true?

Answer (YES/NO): NO